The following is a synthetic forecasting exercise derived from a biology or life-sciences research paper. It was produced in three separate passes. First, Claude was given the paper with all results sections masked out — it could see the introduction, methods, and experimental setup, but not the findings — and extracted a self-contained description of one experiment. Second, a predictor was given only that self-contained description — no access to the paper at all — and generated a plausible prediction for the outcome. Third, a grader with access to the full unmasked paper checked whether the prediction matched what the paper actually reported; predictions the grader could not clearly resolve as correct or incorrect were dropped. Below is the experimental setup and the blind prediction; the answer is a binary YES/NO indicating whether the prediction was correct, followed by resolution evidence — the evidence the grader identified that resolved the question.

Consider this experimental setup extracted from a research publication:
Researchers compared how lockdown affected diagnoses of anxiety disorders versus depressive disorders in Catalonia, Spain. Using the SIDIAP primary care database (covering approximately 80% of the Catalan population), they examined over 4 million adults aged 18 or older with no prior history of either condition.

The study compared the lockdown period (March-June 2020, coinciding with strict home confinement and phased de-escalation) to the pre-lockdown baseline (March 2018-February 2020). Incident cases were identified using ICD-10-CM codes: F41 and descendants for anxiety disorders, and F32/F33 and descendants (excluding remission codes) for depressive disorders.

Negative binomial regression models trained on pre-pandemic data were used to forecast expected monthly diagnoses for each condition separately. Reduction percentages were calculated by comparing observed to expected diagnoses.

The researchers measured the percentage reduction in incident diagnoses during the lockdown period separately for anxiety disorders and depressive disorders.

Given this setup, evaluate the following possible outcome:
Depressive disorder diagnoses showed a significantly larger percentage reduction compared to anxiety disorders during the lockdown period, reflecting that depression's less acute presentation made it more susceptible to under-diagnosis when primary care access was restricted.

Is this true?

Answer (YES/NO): NO